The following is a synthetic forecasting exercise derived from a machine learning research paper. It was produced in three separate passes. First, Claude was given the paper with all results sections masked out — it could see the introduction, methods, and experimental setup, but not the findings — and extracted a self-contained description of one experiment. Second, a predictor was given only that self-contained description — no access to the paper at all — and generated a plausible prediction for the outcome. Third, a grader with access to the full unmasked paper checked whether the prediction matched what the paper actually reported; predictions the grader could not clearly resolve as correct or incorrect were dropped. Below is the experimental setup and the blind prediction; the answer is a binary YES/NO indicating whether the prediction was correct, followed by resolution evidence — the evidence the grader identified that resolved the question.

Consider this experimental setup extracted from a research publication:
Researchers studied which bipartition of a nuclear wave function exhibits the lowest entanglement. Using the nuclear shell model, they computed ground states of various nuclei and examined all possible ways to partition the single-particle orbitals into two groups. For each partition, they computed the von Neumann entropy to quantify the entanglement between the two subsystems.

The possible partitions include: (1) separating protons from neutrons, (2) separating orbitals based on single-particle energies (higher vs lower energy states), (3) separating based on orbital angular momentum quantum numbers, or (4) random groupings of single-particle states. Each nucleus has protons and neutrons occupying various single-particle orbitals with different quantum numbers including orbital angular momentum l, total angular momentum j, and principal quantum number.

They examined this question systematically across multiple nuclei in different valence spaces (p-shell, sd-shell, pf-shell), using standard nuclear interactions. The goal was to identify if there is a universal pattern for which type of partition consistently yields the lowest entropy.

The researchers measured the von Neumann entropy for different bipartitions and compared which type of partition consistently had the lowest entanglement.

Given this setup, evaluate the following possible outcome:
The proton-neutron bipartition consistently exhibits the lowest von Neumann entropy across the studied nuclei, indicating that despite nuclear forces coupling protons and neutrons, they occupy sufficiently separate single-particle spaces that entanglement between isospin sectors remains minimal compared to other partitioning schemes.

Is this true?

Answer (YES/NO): YES